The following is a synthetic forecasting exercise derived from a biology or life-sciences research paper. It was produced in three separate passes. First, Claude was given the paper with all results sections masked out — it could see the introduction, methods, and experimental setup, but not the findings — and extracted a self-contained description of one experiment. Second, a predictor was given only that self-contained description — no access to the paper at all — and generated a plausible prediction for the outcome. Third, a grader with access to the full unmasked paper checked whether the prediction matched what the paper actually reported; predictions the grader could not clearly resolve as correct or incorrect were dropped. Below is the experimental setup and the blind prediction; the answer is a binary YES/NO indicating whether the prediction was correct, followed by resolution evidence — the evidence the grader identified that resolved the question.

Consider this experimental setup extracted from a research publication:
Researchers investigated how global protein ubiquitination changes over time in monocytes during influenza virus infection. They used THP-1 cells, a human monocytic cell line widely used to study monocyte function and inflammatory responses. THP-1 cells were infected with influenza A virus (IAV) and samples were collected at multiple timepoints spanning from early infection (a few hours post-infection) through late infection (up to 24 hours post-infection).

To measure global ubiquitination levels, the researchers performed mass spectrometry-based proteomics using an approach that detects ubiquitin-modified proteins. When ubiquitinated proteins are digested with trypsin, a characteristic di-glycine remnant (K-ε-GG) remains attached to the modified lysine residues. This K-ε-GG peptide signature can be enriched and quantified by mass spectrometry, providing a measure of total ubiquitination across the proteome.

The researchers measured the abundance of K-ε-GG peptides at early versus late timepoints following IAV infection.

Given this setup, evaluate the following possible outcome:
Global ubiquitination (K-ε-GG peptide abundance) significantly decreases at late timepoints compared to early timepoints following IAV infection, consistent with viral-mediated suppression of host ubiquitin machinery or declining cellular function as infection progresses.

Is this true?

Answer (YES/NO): NO